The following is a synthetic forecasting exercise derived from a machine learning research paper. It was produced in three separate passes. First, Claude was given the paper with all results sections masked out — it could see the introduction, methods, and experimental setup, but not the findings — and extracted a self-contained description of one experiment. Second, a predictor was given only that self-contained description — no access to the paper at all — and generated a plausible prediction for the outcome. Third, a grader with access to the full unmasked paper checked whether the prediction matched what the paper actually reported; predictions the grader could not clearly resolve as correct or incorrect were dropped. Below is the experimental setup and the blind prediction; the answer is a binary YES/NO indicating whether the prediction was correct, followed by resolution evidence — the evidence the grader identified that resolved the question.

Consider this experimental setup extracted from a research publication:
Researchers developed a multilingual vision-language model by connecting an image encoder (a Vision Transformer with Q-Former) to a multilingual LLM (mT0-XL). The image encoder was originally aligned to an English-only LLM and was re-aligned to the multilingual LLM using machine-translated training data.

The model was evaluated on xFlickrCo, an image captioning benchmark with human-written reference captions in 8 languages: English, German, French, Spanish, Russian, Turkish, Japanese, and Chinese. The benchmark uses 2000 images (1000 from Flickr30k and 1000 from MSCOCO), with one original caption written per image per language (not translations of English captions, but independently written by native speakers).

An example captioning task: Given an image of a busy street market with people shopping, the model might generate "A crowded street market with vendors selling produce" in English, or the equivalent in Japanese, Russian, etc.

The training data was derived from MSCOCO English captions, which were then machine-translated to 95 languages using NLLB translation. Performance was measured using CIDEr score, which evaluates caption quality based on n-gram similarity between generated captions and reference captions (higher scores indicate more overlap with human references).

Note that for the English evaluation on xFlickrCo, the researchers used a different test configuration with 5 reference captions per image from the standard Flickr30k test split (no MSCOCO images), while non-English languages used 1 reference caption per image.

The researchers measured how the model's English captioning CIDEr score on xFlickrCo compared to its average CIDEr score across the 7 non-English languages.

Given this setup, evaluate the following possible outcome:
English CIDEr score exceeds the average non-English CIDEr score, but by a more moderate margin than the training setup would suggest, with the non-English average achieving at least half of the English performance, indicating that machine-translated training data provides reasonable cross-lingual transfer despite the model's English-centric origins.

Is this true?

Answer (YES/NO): YES